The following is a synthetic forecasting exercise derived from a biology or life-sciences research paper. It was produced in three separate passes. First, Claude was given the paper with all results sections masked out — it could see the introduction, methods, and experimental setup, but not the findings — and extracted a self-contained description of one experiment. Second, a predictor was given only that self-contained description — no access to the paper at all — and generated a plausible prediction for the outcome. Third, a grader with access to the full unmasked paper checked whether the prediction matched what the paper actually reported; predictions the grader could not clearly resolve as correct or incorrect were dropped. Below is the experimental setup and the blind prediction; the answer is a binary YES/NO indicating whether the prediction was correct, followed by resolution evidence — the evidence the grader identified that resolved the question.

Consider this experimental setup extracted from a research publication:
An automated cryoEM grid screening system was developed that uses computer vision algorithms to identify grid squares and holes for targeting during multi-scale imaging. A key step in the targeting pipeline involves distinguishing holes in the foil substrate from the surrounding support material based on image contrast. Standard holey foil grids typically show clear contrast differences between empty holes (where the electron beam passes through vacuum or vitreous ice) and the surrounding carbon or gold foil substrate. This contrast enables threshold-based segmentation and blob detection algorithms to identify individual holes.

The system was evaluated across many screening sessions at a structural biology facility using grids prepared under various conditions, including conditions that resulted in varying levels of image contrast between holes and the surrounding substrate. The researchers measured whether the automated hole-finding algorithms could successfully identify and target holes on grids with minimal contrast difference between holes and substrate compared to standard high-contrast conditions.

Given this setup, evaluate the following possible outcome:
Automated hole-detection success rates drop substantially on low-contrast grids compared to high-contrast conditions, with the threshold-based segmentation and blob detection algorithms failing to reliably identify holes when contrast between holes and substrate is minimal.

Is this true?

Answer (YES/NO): YES